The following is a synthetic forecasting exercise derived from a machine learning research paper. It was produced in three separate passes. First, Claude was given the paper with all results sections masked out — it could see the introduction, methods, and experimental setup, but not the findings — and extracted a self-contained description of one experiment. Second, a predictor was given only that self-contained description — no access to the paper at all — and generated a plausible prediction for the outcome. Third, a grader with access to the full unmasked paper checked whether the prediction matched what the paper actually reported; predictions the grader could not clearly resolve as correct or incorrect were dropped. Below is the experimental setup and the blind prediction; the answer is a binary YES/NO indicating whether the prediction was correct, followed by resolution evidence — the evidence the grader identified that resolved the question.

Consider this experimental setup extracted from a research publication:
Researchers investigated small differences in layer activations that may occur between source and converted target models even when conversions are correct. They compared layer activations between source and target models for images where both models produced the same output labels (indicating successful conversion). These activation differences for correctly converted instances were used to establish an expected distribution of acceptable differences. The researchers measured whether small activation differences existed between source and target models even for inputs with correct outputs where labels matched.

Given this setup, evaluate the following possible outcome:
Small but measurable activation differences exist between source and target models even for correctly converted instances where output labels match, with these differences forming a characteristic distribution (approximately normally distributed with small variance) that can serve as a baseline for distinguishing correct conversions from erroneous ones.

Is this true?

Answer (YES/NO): NO